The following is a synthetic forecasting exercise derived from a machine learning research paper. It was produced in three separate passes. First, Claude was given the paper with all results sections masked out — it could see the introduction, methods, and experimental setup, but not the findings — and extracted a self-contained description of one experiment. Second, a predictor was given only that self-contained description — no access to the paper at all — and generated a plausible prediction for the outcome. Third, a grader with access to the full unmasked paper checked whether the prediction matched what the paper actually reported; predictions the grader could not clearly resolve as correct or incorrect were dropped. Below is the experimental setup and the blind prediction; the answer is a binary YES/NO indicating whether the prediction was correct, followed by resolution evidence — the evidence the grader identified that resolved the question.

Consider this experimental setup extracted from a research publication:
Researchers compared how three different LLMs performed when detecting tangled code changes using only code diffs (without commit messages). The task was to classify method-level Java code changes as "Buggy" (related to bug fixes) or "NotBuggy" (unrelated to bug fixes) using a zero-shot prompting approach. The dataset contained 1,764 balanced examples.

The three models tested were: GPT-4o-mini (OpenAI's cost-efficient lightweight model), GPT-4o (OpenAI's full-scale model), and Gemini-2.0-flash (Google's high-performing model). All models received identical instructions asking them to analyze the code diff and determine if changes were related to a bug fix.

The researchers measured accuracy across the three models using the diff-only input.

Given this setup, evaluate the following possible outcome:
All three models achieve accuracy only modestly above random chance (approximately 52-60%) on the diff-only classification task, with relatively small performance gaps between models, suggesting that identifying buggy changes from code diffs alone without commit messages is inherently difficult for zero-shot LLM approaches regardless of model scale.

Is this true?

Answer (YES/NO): NO